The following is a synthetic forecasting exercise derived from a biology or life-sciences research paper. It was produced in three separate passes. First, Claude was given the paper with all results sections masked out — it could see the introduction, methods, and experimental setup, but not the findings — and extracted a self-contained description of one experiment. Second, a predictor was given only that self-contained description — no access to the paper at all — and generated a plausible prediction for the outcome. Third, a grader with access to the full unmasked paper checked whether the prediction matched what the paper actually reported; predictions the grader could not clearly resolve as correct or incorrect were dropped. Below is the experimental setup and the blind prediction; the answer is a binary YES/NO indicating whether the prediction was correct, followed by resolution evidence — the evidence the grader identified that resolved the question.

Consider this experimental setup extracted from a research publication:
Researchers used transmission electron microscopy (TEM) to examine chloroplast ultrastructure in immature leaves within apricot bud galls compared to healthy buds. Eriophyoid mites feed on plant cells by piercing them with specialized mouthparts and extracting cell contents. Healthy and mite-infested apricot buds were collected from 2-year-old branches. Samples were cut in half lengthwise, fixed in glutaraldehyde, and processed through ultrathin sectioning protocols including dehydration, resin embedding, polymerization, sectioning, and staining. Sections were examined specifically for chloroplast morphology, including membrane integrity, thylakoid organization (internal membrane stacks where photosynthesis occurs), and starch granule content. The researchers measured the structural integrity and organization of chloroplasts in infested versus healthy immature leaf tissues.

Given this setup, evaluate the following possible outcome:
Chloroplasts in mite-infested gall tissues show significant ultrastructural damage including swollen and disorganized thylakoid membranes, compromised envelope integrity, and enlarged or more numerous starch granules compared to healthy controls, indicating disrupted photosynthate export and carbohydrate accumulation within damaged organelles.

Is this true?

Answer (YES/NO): NO